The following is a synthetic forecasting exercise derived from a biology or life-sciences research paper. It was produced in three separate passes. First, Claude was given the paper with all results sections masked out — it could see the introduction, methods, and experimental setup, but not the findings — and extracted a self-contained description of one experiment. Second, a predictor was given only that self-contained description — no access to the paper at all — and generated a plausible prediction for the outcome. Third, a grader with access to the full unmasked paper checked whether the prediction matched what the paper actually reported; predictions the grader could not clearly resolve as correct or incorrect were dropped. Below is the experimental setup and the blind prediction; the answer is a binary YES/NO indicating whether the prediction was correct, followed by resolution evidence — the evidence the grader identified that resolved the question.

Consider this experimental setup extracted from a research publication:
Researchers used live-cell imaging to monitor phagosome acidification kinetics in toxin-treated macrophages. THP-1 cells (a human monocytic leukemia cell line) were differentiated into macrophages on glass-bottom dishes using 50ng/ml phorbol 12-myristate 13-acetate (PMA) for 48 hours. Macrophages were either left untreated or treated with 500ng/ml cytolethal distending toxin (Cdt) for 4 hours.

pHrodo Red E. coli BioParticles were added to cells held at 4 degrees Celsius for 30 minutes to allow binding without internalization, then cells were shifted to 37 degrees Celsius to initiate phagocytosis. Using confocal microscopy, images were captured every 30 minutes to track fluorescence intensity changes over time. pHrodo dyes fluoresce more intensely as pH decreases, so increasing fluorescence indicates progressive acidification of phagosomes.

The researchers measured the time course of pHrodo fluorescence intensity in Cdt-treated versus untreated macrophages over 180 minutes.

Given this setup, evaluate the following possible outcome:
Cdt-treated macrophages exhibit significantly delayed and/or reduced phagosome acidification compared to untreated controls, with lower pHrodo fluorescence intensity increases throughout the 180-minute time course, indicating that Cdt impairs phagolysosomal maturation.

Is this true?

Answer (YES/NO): YES